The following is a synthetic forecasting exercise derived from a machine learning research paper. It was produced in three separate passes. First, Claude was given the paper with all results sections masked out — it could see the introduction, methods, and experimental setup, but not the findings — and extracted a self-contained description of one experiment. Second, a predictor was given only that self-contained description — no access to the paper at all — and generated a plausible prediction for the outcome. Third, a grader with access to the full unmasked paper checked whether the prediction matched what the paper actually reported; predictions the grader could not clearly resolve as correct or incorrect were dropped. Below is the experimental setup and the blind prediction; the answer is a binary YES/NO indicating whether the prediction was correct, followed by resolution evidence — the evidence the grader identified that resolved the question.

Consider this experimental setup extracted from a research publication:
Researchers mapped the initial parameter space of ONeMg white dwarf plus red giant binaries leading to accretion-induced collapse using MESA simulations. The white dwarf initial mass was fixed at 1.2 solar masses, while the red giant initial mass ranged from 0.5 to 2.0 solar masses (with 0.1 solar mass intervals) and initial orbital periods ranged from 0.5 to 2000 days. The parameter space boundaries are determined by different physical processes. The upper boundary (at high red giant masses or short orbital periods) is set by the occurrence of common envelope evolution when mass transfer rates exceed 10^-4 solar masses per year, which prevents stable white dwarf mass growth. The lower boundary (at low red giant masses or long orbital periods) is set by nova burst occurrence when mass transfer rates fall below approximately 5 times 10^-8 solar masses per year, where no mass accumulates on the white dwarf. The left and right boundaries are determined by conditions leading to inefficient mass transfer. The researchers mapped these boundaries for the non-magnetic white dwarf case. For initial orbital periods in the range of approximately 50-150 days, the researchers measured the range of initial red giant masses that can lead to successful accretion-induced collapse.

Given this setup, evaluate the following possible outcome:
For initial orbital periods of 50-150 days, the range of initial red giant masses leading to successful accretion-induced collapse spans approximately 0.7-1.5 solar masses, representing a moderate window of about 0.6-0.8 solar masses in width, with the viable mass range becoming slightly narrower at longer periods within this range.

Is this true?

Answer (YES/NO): NO